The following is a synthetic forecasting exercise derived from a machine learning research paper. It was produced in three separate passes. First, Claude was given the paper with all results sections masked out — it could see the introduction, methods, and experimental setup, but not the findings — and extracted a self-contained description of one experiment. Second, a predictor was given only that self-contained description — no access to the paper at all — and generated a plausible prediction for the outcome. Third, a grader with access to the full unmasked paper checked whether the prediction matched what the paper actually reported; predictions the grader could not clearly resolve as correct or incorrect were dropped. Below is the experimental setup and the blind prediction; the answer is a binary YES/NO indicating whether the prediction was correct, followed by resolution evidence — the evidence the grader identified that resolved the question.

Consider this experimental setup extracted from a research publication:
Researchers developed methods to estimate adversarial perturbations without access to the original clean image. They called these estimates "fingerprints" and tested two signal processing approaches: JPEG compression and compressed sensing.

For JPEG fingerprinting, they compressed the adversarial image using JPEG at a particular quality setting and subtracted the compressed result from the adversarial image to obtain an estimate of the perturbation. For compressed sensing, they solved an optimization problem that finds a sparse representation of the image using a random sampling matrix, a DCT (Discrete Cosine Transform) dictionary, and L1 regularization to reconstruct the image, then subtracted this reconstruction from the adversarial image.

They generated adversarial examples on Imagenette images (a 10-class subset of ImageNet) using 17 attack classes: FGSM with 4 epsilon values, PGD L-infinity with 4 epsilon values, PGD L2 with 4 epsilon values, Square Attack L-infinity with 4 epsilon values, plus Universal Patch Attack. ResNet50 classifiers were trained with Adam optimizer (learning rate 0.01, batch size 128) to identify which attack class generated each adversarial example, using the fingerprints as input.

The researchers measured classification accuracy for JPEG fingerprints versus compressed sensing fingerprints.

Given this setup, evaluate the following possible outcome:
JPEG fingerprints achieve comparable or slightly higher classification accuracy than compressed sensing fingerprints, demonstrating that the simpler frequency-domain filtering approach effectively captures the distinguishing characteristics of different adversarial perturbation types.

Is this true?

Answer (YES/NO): NO